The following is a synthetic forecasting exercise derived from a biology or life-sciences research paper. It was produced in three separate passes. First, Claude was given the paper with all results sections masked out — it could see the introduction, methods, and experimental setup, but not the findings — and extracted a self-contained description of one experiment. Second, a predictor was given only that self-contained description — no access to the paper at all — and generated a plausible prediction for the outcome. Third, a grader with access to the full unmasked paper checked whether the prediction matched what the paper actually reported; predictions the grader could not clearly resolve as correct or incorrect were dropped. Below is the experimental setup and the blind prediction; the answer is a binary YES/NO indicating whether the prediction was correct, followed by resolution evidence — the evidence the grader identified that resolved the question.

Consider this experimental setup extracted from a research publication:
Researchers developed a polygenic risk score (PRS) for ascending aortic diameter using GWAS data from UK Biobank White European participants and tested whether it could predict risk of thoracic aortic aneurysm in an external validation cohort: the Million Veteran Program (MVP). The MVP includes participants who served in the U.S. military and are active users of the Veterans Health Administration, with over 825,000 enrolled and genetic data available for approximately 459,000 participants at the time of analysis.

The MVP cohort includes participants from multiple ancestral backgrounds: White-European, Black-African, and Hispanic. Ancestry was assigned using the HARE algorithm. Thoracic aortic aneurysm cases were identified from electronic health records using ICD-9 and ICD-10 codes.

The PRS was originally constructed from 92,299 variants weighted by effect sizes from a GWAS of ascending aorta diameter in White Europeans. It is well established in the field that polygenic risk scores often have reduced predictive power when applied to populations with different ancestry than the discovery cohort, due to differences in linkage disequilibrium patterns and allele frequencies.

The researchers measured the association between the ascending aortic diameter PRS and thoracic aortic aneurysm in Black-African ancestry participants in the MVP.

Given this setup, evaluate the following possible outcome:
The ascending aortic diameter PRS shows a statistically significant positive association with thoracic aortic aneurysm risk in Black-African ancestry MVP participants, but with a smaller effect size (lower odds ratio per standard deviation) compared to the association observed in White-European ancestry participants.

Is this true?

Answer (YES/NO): YES